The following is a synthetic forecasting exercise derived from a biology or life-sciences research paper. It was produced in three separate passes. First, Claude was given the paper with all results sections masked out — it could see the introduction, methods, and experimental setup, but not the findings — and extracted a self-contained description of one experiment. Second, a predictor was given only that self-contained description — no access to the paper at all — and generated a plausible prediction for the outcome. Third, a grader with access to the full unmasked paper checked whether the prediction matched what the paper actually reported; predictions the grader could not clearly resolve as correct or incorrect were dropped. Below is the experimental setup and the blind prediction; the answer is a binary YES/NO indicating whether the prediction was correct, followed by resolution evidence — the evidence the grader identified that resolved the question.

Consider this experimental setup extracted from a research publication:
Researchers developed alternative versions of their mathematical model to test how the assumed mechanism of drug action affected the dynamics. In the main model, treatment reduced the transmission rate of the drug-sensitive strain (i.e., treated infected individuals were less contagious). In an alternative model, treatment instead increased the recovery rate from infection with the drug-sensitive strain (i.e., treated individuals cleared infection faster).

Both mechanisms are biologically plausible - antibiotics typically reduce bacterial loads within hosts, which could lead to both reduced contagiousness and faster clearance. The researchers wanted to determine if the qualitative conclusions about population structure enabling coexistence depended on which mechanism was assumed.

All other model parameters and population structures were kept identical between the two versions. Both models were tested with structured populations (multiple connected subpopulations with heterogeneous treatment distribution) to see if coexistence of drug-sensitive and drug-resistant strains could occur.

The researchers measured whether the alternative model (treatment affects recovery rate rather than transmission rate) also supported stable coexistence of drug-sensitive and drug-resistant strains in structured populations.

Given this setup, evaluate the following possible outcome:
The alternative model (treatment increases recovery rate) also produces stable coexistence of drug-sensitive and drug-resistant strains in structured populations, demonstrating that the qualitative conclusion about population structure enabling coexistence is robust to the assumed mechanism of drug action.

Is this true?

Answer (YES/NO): YES